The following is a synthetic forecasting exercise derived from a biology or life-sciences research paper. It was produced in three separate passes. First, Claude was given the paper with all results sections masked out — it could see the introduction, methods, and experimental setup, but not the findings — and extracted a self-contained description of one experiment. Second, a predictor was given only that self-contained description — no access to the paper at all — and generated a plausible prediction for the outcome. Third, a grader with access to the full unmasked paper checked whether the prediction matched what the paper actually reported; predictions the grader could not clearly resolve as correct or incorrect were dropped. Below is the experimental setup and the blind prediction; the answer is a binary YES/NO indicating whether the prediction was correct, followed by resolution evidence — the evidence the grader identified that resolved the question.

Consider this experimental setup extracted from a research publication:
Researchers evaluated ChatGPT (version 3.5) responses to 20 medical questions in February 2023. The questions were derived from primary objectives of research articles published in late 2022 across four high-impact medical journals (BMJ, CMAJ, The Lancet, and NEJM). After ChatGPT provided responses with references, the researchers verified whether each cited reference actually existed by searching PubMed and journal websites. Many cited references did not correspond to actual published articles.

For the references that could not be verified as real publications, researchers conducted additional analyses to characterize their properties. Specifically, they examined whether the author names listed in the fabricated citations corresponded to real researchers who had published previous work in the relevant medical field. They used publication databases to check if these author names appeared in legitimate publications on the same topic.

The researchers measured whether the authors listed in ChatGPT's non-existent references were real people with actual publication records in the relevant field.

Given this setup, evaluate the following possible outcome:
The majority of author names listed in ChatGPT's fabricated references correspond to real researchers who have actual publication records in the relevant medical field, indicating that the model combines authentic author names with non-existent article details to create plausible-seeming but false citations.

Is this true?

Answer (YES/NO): YES